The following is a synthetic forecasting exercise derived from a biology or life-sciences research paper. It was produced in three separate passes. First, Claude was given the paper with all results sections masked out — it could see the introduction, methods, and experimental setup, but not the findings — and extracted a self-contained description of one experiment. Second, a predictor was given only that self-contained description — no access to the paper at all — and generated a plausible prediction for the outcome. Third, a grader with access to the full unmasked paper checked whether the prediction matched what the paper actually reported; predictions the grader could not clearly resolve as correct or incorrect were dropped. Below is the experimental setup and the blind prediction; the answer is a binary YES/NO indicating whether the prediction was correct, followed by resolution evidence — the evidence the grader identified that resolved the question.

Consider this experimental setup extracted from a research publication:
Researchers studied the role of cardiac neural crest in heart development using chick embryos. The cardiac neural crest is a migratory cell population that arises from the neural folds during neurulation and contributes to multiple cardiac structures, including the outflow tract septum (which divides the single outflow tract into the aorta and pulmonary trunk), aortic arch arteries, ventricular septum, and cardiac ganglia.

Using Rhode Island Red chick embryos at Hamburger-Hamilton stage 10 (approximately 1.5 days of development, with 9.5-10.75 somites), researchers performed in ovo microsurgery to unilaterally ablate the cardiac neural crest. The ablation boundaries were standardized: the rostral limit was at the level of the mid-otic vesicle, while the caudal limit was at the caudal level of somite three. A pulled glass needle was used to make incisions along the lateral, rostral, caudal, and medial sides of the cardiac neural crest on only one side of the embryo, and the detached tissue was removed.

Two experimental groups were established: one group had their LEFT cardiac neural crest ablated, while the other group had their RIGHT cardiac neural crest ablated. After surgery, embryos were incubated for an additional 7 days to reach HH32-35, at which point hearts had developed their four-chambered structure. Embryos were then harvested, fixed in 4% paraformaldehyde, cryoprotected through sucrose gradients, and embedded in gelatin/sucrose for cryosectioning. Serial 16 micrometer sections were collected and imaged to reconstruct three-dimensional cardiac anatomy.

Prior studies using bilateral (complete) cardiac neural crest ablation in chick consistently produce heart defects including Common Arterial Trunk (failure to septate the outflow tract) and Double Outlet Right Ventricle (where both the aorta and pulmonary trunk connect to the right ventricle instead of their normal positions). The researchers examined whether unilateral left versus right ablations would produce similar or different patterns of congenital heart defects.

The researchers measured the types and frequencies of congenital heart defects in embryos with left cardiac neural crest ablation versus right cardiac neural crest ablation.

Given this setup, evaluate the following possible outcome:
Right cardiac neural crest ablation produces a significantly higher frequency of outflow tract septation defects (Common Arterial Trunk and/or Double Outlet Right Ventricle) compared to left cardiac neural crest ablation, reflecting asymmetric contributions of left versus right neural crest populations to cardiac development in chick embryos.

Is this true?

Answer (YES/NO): YES